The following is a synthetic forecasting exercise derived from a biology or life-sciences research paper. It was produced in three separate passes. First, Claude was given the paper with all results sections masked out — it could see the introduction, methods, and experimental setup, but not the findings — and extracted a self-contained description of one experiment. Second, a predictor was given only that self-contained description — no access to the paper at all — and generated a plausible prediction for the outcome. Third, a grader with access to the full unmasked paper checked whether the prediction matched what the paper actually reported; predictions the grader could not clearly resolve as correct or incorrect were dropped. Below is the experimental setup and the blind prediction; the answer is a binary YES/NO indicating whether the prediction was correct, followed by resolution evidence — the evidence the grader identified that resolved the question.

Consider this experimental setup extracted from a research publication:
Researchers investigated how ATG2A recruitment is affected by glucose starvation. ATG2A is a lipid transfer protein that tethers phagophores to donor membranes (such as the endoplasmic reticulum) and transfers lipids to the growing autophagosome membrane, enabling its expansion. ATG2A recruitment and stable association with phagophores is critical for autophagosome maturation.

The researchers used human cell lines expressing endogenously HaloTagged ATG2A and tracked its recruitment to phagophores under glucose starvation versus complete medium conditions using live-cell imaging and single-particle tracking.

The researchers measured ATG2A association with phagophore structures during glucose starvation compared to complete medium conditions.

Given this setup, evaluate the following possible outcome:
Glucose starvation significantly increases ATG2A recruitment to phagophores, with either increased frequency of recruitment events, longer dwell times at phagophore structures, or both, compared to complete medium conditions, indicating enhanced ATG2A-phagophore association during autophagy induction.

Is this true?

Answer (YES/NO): NO